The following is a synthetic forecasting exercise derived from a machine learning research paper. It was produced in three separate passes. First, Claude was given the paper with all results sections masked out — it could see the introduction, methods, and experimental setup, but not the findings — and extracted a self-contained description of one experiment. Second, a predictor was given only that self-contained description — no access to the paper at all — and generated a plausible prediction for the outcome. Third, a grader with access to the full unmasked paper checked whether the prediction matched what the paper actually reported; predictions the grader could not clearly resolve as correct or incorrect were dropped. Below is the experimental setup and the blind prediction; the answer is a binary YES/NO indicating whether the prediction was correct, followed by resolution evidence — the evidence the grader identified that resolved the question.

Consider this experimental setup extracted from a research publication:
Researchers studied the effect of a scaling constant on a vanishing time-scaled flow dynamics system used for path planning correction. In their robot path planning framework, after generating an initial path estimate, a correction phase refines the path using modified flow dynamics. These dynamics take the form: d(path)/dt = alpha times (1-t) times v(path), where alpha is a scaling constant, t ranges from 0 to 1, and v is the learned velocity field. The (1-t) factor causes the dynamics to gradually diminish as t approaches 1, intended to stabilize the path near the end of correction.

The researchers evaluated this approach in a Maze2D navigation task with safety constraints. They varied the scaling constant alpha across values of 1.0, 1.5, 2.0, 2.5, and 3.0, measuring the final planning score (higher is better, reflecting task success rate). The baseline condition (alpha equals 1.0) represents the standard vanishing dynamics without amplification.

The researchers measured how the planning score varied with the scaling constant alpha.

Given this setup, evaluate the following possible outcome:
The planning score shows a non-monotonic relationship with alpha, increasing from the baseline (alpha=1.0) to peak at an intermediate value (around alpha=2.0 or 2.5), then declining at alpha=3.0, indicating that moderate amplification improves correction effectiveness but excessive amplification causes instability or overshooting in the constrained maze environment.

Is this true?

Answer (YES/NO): YES